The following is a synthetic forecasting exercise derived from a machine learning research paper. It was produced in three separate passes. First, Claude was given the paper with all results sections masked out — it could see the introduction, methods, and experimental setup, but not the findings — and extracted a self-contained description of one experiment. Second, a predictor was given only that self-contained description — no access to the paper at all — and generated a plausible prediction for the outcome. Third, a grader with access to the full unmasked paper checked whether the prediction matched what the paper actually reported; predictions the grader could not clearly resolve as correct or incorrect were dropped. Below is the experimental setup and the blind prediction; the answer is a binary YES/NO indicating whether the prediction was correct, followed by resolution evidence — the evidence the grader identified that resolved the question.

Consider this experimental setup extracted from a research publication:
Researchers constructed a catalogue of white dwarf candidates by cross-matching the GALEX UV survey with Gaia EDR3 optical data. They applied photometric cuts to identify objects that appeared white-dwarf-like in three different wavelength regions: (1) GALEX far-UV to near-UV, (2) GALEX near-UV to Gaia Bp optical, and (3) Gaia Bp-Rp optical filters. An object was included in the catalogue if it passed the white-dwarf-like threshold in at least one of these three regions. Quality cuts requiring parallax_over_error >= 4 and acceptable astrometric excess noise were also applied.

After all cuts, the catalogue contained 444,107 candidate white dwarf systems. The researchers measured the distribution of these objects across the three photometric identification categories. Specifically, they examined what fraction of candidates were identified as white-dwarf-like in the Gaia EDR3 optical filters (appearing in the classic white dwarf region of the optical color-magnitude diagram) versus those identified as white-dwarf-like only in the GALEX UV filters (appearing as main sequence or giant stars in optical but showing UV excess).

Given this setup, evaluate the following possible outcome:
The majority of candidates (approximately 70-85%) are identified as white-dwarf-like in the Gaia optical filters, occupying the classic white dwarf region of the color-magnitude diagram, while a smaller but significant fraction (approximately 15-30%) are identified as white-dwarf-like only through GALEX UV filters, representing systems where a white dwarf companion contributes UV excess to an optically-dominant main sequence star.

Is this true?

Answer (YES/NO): NO